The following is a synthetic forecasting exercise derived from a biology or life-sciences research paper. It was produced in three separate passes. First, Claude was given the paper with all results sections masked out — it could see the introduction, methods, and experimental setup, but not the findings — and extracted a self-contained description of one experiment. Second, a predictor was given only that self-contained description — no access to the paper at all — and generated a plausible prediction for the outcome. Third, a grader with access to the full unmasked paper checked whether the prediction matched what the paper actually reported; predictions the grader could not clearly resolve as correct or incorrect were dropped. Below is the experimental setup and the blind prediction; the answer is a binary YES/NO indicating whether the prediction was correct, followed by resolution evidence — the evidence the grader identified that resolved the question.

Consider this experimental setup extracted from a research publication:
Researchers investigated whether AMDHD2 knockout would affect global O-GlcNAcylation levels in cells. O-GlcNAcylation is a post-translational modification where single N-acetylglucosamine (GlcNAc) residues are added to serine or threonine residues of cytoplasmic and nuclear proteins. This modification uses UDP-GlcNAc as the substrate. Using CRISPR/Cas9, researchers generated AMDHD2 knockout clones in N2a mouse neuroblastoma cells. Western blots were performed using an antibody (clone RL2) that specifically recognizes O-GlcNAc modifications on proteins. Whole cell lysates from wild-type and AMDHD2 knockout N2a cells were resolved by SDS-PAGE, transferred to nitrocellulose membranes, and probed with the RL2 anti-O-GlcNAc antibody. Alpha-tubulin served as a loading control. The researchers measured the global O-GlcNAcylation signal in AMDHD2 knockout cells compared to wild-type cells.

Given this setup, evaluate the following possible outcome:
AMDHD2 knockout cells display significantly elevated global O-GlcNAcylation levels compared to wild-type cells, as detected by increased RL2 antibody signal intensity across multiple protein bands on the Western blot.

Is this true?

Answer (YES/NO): NO